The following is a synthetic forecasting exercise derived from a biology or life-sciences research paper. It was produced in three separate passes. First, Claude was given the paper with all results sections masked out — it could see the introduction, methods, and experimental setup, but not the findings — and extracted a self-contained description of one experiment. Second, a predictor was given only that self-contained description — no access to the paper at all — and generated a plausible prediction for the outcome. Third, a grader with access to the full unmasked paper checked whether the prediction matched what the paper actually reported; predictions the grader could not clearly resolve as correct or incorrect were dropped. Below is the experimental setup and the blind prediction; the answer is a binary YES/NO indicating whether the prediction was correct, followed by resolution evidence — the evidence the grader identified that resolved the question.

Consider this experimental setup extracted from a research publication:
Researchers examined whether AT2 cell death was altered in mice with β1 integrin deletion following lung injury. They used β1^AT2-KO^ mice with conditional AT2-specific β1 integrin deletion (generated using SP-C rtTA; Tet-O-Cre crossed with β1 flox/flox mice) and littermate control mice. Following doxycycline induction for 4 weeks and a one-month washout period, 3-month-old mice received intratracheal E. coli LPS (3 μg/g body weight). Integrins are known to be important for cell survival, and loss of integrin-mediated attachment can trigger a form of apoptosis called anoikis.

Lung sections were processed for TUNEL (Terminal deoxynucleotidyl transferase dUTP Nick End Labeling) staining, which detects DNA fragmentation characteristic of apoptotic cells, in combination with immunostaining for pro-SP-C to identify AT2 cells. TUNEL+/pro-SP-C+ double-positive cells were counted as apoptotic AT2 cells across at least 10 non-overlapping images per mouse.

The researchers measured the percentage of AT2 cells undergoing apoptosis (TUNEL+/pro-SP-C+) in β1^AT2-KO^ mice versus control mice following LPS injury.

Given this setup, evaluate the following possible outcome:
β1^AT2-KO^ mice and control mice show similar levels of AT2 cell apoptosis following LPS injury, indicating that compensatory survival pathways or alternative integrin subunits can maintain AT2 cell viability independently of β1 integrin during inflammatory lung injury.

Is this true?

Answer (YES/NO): NO